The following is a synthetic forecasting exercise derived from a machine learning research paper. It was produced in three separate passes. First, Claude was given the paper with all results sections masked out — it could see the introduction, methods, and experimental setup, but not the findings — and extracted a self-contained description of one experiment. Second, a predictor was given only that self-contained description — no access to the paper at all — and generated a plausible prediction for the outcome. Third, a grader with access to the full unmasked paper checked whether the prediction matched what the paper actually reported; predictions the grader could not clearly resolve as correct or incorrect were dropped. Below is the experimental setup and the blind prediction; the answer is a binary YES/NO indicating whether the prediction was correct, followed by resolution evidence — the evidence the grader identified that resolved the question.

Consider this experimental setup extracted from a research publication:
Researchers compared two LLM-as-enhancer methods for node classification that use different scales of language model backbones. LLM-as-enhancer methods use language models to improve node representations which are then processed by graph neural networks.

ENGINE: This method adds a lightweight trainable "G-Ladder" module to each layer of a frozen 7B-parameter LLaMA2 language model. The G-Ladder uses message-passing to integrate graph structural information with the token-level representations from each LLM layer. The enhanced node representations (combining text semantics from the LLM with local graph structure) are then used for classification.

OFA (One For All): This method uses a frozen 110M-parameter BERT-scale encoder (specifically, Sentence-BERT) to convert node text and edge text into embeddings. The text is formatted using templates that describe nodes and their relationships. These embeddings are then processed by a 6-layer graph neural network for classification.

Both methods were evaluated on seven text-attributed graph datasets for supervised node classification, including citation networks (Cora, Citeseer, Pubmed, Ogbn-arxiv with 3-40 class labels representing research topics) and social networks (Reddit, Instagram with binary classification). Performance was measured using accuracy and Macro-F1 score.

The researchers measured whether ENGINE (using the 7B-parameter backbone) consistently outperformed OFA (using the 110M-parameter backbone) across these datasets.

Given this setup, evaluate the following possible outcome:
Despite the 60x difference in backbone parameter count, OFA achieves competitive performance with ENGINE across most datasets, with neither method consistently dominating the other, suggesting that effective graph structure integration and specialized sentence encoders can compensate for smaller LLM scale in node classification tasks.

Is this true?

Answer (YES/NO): YES